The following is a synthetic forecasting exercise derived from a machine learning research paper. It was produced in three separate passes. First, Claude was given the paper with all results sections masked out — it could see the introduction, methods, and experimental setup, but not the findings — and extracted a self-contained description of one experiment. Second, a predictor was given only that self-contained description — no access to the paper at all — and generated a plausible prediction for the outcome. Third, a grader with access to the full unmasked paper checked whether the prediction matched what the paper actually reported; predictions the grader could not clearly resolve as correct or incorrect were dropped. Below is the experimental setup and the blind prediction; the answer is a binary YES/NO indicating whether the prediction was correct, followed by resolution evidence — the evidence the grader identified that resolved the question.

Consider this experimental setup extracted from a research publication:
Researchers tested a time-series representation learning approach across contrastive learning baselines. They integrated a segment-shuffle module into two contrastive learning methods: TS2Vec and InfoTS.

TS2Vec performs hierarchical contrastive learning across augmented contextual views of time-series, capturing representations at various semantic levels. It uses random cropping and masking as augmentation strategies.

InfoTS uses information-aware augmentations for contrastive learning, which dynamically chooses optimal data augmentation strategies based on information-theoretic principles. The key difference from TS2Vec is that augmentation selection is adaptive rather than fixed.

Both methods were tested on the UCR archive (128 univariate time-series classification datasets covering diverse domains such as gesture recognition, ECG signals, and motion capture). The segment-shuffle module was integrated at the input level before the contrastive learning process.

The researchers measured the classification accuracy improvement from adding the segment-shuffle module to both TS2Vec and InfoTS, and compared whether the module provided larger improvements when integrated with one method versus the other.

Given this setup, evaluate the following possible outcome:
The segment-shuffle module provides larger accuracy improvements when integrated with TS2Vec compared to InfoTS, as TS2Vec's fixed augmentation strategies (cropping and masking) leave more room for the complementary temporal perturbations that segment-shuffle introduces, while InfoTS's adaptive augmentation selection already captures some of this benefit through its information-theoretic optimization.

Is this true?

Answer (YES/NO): YES